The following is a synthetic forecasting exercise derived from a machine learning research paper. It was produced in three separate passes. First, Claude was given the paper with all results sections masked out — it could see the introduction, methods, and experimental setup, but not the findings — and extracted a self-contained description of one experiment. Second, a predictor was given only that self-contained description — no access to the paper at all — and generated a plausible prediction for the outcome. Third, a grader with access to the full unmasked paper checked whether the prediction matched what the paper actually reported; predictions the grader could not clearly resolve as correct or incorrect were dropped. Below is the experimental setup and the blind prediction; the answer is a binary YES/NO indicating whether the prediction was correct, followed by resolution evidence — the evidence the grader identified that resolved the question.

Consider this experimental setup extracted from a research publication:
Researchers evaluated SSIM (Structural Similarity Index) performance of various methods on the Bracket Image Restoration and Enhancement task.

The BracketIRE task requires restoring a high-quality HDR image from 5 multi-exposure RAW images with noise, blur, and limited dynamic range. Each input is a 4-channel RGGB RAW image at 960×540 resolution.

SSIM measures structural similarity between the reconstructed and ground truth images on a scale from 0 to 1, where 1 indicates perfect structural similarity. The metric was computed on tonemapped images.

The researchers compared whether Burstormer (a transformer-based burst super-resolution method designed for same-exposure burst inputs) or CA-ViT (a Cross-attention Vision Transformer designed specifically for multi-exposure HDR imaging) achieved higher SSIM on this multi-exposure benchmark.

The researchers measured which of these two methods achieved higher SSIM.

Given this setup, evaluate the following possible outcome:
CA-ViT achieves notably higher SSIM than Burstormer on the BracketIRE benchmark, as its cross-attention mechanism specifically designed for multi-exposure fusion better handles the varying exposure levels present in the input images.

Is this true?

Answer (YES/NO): NO